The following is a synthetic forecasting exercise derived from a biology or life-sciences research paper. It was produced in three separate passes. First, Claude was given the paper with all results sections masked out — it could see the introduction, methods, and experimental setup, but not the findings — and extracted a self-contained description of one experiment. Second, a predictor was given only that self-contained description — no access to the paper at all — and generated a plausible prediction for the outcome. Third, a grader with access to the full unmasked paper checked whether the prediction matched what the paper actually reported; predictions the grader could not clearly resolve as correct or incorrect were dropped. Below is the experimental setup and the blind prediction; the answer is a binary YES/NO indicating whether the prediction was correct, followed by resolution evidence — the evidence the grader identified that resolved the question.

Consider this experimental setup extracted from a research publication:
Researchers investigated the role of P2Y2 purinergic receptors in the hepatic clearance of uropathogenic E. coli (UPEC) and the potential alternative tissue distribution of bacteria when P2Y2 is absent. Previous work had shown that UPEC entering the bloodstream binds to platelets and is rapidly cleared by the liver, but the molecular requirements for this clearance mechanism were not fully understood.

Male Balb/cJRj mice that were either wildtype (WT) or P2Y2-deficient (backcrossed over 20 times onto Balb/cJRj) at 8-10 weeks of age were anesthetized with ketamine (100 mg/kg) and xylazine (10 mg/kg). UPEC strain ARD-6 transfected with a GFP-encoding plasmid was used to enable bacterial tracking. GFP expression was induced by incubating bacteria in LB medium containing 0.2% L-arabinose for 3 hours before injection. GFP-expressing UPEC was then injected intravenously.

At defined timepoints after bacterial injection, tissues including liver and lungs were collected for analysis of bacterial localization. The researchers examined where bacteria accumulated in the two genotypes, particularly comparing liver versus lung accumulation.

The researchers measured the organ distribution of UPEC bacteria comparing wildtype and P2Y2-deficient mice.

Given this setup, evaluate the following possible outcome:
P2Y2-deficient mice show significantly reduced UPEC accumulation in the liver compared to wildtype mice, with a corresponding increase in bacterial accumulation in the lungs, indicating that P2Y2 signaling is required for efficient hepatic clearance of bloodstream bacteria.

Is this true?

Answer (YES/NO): YES